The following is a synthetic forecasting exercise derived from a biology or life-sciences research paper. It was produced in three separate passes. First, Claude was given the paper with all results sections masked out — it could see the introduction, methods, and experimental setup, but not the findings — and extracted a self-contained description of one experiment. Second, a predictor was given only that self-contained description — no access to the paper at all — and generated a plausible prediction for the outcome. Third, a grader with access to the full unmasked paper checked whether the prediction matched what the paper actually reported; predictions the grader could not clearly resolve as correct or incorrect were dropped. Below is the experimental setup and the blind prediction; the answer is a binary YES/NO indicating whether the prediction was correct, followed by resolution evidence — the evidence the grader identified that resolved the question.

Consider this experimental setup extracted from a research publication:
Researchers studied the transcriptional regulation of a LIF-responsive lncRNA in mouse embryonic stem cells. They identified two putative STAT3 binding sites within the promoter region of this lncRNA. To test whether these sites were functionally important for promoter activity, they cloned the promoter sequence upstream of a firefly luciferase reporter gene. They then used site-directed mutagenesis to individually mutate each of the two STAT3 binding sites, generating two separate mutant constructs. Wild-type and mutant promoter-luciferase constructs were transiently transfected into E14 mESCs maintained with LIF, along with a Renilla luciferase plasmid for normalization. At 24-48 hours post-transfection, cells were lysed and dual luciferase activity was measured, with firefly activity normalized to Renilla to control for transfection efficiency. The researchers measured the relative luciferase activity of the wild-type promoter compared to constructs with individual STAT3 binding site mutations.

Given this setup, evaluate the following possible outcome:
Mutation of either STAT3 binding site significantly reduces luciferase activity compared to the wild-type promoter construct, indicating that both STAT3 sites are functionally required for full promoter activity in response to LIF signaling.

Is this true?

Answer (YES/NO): NO